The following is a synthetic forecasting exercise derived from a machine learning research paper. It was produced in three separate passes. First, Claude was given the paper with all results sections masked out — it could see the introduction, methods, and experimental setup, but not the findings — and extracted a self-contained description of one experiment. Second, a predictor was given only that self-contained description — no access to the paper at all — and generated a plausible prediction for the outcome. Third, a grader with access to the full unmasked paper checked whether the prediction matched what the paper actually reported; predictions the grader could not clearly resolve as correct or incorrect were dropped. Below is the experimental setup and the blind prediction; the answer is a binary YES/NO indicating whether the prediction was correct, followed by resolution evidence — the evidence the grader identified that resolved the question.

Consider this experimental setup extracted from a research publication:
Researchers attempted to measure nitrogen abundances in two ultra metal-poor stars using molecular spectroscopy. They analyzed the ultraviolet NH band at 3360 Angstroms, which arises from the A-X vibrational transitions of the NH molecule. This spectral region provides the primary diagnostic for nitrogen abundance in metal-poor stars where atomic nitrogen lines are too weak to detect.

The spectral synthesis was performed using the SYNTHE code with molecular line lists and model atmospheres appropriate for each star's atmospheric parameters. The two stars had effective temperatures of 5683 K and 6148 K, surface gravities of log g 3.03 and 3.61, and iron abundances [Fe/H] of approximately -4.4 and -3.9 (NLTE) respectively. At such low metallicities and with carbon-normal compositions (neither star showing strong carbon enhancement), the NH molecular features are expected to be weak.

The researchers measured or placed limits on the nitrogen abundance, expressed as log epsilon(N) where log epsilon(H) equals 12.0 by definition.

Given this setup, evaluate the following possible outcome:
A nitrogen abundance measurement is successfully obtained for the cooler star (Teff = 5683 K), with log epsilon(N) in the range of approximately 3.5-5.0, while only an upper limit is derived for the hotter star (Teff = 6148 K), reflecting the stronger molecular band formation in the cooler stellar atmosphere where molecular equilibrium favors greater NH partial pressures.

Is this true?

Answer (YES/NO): NO